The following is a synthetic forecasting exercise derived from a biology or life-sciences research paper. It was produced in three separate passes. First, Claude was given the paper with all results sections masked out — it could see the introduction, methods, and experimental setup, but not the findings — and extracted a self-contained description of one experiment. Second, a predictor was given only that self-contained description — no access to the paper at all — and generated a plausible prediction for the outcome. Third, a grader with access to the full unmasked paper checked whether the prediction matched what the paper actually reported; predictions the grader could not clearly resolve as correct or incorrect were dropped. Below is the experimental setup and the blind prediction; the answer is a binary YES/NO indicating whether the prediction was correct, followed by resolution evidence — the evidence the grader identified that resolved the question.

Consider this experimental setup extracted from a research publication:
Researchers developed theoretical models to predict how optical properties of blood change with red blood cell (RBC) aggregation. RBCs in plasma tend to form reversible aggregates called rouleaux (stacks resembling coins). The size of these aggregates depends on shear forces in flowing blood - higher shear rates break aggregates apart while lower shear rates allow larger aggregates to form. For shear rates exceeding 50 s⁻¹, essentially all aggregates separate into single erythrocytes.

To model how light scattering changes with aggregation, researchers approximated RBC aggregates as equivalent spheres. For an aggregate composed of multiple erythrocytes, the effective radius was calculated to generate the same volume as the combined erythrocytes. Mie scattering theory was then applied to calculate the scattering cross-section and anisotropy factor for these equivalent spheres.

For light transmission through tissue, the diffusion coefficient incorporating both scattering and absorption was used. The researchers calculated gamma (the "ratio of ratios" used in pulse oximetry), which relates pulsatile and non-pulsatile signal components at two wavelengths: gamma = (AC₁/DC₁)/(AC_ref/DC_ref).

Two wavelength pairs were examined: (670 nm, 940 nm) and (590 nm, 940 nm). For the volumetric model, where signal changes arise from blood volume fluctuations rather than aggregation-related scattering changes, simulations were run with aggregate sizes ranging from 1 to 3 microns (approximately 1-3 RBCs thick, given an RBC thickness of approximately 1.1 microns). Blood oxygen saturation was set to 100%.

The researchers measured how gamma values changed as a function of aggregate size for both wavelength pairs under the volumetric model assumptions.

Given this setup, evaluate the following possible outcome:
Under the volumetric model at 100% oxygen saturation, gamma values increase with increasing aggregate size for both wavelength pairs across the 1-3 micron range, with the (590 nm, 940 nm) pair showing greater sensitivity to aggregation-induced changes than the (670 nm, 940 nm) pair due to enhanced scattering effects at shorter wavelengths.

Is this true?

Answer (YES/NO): NO